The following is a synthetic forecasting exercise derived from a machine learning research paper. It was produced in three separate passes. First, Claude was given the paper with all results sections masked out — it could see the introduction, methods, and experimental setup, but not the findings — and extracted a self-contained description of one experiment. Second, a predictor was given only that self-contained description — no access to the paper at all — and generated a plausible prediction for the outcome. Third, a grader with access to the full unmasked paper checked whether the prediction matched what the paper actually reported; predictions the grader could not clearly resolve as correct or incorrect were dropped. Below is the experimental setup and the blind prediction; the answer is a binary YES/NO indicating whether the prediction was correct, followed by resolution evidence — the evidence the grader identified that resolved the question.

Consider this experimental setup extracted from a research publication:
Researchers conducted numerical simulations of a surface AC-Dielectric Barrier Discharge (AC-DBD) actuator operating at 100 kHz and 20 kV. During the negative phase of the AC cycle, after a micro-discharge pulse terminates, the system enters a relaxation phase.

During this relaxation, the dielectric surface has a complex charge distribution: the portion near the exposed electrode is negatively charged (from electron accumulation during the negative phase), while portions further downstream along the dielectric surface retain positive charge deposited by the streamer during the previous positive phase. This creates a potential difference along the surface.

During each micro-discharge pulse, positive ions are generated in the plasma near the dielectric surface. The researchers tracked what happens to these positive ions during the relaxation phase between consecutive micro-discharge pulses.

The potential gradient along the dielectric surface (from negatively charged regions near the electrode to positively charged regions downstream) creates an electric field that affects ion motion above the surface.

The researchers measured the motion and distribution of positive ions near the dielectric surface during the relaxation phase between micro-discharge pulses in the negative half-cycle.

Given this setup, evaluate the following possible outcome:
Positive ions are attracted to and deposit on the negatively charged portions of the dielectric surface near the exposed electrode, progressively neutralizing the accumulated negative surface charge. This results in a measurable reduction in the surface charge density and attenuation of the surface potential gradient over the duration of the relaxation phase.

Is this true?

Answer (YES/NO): NO